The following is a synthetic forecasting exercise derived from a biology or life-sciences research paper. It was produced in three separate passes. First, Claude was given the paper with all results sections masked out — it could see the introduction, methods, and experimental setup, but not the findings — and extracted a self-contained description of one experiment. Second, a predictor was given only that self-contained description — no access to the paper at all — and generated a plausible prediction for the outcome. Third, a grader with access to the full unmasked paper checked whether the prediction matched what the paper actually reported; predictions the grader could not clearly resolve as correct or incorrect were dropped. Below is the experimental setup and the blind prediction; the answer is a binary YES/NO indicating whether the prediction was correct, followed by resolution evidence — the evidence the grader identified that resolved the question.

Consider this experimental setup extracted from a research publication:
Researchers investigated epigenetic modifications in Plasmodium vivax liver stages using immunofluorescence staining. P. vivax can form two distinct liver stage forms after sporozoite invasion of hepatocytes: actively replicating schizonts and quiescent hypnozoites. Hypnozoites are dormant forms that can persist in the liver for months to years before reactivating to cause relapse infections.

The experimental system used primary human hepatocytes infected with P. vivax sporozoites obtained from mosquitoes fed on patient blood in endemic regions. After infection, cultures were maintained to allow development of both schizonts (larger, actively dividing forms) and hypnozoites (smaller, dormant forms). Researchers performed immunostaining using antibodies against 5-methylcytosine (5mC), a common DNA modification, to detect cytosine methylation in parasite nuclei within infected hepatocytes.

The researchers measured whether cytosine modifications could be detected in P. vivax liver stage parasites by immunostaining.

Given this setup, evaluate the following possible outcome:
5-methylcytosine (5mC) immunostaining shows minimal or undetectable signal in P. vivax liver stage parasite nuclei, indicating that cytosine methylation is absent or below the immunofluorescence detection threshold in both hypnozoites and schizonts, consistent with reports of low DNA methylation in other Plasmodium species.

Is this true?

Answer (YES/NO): NO